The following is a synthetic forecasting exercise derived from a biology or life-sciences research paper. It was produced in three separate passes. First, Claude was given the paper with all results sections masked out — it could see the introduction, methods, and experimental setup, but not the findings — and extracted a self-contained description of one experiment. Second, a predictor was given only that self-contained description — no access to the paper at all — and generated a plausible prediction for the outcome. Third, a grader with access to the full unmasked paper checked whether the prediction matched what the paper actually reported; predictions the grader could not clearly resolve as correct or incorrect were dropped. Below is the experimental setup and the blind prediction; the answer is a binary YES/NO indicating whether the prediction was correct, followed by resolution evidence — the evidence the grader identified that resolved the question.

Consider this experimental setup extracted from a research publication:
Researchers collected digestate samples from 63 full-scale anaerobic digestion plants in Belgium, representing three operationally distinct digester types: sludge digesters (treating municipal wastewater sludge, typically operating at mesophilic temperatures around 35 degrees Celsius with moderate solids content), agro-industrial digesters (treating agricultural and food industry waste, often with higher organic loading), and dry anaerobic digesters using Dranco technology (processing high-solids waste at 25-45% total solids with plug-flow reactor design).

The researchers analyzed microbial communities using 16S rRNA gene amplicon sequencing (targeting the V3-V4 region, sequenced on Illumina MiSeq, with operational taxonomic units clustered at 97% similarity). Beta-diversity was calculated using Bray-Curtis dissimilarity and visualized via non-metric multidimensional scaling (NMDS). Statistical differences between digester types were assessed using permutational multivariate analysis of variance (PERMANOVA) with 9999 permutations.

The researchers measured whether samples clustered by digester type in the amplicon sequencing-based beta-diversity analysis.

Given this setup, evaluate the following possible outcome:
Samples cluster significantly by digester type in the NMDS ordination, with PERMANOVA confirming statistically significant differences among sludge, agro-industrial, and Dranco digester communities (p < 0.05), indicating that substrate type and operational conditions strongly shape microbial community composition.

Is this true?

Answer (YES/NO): YES